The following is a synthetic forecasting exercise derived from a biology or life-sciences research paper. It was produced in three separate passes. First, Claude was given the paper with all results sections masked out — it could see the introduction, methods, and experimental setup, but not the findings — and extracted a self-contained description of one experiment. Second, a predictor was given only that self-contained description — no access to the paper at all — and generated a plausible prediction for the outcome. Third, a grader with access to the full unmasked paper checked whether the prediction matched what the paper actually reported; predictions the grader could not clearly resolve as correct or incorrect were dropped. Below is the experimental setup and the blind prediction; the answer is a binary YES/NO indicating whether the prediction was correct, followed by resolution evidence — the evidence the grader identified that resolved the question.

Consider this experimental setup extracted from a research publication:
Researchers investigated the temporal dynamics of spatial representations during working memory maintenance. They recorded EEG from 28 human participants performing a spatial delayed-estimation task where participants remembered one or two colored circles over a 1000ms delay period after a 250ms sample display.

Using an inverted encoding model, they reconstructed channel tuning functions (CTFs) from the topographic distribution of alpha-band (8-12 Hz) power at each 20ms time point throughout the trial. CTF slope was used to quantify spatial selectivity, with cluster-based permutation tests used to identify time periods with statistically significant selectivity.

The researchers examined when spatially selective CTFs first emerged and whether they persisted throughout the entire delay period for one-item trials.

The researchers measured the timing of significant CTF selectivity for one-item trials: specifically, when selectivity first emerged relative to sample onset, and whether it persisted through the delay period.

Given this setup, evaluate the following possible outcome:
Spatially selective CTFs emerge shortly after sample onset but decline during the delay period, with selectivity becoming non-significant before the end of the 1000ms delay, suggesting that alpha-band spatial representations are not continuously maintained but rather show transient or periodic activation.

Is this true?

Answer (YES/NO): NO